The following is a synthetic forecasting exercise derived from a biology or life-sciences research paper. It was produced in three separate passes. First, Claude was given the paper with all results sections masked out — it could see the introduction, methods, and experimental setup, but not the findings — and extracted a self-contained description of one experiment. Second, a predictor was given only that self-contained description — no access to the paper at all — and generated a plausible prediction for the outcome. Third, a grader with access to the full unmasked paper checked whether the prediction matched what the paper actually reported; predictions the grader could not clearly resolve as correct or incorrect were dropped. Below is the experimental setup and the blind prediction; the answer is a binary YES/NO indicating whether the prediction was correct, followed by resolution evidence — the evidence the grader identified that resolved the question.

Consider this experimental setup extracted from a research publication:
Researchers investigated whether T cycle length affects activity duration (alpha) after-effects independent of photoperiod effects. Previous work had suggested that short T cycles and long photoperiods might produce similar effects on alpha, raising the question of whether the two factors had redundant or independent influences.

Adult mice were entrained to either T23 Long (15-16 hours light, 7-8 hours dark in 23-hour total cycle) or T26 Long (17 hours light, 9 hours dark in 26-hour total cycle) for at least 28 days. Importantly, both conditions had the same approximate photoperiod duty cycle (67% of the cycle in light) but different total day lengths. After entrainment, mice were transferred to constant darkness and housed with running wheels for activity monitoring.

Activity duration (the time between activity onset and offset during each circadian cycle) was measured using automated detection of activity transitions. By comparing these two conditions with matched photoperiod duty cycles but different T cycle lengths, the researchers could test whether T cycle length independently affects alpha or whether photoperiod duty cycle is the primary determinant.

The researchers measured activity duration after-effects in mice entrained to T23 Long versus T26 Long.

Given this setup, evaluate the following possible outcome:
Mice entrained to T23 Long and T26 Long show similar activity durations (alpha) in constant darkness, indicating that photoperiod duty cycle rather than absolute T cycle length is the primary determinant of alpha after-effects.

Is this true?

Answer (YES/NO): YES